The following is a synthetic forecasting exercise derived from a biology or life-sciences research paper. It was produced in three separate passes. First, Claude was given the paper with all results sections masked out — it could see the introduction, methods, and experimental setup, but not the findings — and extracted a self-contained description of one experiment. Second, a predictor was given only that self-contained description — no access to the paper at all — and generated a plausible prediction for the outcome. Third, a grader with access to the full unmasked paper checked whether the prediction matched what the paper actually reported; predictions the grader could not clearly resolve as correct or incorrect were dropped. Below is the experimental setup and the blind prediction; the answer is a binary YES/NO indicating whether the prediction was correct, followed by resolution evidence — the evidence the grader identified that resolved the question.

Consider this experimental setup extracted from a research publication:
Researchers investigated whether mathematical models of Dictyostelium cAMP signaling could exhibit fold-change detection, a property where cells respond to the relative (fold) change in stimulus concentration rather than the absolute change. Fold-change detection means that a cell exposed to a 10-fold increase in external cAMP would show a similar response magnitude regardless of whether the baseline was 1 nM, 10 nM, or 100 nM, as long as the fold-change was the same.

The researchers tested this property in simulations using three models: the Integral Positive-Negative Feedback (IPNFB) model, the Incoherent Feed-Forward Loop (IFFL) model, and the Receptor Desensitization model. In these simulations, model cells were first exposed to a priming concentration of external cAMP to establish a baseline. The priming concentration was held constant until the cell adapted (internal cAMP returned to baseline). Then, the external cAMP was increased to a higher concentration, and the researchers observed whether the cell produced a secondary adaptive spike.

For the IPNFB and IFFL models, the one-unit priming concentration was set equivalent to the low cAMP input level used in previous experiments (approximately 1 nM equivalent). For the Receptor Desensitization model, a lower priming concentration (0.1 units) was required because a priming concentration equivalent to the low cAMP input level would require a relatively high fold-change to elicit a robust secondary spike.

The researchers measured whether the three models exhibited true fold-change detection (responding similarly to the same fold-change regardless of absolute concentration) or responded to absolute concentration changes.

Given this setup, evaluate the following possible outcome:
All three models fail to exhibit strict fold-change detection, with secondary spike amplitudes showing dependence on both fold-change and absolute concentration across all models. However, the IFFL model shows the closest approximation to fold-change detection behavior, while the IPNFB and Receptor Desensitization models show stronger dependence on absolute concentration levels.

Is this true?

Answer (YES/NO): NO